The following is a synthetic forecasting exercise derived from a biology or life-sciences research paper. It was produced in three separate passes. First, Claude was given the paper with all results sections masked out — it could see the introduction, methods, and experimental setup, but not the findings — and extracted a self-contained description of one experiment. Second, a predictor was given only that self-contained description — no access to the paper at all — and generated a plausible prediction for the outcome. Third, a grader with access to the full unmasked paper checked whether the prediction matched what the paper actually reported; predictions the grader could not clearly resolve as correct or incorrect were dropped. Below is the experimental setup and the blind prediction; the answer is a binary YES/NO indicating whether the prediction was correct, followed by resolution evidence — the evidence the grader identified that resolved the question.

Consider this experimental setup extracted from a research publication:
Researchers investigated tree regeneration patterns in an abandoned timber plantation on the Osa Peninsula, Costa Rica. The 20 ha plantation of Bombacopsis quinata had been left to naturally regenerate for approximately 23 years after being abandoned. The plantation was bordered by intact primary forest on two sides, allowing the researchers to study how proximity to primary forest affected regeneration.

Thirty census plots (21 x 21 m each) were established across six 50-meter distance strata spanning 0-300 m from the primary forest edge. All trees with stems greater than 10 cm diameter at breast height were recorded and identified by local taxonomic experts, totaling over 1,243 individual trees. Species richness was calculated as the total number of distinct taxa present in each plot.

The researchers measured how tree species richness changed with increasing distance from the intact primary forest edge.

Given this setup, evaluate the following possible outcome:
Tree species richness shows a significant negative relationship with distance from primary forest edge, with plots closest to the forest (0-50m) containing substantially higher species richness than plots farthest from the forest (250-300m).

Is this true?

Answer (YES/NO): NO